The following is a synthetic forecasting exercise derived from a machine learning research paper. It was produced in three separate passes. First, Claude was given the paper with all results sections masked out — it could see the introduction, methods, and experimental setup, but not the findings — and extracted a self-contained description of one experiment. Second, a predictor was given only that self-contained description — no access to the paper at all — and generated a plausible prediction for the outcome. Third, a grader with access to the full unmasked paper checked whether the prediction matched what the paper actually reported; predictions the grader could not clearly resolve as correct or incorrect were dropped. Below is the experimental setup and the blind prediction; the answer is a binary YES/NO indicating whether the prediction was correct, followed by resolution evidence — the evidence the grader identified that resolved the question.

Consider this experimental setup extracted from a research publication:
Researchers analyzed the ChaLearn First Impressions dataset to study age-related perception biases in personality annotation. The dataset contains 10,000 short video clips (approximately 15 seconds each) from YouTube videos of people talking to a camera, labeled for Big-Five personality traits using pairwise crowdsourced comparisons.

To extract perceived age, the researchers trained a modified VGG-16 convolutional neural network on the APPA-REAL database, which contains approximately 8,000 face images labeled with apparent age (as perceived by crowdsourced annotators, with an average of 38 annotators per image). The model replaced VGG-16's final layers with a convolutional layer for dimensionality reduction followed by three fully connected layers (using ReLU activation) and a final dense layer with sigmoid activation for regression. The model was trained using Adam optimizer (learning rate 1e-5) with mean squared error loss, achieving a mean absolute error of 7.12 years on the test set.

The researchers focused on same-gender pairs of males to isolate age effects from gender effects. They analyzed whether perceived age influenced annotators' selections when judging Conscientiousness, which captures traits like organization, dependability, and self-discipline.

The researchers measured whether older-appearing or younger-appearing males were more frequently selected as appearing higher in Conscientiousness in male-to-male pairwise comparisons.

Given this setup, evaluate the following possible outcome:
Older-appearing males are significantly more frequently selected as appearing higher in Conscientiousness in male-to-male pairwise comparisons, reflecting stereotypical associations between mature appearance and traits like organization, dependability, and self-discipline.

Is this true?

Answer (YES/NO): YES